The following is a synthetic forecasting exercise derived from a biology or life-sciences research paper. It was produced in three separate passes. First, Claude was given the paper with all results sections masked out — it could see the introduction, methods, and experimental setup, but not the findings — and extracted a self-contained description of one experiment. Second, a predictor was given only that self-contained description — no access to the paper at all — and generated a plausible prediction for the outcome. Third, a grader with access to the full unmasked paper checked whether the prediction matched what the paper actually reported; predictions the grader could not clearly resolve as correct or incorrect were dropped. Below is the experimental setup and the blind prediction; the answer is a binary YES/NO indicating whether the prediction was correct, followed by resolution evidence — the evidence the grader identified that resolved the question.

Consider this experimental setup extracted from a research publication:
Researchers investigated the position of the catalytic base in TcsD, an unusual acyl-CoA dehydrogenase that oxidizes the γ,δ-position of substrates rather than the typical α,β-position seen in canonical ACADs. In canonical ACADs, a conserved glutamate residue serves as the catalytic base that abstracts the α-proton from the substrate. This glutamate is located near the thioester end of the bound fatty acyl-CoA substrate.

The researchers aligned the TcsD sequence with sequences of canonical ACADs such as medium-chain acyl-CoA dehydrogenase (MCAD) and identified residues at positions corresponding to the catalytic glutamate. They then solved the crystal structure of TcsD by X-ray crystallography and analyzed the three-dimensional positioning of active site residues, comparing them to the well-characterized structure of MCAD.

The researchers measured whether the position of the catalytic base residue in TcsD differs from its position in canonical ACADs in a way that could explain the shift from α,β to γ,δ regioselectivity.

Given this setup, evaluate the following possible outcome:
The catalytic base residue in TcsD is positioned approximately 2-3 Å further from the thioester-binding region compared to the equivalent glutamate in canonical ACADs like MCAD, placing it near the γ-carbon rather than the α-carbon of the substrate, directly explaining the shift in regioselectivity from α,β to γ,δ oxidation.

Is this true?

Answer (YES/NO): NO